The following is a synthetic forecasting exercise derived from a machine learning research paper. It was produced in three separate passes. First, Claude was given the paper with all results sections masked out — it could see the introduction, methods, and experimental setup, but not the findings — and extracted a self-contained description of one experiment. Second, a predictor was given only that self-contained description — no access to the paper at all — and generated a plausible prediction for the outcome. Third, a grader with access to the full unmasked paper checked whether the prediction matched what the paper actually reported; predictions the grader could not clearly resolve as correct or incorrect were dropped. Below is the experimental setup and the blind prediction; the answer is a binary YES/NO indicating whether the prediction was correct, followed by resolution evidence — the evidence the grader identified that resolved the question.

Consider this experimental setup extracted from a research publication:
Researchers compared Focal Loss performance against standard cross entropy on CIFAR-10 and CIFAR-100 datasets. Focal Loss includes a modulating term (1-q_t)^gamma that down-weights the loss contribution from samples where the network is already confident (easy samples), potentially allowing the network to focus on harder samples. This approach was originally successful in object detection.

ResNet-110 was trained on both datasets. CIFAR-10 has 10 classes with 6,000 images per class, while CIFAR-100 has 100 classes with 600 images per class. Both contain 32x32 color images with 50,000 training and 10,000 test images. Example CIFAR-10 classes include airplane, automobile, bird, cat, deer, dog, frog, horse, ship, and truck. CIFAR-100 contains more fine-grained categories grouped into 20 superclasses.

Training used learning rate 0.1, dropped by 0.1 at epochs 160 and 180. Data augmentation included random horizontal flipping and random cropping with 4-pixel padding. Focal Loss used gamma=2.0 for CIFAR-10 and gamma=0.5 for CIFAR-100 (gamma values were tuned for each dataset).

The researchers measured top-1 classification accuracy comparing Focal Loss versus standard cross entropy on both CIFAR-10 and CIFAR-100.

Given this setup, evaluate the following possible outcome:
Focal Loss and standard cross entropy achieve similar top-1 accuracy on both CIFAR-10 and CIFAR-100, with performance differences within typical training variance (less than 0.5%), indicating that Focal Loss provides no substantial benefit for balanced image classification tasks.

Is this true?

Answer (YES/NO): NO